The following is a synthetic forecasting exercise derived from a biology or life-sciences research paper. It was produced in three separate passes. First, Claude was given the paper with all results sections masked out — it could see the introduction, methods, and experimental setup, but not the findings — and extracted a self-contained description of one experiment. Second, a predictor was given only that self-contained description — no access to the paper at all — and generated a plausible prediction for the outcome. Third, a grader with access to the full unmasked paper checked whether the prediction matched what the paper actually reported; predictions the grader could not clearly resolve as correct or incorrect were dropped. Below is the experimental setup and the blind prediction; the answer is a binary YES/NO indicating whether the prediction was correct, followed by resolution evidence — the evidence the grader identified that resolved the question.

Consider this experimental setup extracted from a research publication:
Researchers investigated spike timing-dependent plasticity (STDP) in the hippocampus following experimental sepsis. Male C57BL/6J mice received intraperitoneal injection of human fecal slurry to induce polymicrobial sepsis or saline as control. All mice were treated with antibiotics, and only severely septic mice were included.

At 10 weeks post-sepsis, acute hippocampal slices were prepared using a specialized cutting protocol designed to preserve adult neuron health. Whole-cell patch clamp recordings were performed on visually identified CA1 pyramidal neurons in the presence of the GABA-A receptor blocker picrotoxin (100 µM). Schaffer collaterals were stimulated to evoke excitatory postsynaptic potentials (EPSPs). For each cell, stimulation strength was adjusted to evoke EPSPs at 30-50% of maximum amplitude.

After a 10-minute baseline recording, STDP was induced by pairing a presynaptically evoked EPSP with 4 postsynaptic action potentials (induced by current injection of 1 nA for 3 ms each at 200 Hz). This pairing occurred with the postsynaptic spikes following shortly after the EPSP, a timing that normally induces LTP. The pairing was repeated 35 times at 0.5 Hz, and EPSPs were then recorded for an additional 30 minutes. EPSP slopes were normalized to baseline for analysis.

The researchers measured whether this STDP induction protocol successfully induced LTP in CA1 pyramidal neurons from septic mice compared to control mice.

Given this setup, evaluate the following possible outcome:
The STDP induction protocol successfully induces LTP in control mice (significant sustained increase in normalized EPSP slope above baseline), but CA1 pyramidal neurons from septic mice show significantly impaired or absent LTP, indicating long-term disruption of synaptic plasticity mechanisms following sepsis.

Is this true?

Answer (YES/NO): YES